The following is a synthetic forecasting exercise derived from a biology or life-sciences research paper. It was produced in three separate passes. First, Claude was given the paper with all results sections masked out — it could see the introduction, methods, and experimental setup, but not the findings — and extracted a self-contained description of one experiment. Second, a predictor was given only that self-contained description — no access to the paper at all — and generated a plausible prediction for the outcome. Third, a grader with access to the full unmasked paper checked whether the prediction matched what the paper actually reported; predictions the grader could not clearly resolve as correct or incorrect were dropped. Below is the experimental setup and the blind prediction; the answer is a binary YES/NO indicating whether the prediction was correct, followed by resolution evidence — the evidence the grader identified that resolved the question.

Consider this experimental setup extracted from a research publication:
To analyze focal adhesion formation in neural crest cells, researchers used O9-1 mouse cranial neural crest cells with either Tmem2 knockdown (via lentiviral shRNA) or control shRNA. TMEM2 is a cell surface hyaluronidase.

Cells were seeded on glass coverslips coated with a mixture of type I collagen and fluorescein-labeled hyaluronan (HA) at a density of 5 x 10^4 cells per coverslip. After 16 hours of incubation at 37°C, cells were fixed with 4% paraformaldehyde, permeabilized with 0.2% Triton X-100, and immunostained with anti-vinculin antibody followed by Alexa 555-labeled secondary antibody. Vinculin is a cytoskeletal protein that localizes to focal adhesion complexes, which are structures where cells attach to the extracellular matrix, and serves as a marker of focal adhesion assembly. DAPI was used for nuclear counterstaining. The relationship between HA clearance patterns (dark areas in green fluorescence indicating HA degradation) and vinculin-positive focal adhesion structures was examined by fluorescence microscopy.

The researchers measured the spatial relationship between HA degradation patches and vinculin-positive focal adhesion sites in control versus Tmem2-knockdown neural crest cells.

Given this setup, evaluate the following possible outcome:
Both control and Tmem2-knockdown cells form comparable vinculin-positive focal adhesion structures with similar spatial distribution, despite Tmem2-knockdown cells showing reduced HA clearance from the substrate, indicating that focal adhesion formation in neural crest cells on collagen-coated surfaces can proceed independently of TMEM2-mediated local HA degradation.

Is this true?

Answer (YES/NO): NO